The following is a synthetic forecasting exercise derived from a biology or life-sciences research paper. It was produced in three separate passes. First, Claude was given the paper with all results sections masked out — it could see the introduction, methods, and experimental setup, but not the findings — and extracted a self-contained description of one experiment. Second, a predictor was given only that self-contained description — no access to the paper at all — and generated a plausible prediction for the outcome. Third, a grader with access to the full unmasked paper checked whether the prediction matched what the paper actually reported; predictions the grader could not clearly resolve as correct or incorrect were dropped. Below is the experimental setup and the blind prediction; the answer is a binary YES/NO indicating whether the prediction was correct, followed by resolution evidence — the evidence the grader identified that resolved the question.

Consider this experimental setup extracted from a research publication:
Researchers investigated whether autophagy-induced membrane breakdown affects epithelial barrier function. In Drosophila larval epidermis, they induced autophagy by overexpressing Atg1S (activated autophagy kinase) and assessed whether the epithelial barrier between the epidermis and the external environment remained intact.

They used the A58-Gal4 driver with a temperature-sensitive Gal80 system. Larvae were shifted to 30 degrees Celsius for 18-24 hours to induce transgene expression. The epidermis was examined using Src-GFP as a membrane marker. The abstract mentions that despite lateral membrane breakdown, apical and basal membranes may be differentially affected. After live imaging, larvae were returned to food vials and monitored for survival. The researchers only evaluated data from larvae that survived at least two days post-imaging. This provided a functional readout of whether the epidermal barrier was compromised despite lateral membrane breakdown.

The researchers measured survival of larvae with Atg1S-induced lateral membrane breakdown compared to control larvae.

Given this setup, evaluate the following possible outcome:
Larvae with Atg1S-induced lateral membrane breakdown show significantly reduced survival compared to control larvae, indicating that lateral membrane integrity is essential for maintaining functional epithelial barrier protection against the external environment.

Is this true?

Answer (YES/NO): NO